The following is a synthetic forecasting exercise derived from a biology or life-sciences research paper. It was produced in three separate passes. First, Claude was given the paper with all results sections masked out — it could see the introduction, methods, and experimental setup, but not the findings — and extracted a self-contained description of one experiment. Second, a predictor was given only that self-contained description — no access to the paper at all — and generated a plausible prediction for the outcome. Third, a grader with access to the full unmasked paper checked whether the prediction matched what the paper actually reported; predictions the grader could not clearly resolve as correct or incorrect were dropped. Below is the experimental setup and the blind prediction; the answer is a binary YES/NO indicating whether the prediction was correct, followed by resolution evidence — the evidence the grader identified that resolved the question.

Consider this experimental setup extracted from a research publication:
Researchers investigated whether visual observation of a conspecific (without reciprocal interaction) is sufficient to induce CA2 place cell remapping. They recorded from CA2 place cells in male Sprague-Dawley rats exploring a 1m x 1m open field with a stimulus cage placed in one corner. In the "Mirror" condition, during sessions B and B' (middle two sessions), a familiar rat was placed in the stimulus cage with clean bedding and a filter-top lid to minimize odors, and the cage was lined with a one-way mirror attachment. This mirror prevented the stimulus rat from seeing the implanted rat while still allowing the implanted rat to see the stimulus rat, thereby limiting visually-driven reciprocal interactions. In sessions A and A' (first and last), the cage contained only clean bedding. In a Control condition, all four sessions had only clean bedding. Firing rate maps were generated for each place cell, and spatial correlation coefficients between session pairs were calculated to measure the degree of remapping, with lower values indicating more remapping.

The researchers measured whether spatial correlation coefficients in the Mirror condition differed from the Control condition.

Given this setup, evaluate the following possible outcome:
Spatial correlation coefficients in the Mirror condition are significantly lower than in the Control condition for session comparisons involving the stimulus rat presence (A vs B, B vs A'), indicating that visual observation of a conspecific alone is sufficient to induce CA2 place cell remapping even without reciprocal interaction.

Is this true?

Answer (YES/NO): NO